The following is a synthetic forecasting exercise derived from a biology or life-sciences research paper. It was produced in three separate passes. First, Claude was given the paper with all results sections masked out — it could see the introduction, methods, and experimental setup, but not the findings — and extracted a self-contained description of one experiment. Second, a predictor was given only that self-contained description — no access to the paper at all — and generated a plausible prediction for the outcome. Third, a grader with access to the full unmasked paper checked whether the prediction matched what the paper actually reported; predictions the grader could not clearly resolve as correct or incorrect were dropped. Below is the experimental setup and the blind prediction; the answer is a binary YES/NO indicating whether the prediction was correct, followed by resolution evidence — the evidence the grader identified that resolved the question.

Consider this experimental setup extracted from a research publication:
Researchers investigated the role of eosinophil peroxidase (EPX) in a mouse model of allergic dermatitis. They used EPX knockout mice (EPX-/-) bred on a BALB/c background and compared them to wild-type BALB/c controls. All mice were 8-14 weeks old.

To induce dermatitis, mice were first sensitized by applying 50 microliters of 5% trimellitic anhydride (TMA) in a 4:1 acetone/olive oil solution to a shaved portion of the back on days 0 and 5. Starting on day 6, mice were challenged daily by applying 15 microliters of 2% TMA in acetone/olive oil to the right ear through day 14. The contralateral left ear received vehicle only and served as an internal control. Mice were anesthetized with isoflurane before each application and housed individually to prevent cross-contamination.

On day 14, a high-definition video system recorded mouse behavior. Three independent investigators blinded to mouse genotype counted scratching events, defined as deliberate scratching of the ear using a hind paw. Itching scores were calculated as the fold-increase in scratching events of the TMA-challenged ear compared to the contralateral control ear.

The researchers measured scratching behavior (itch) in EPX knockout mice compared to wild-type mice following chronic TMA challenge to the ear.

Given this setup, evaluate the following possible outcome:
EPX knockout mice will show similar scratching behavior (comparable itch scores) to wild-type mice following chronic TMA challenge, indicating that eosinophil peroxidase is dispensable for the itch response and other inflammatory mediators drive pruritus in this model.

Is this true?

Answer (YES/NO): NO